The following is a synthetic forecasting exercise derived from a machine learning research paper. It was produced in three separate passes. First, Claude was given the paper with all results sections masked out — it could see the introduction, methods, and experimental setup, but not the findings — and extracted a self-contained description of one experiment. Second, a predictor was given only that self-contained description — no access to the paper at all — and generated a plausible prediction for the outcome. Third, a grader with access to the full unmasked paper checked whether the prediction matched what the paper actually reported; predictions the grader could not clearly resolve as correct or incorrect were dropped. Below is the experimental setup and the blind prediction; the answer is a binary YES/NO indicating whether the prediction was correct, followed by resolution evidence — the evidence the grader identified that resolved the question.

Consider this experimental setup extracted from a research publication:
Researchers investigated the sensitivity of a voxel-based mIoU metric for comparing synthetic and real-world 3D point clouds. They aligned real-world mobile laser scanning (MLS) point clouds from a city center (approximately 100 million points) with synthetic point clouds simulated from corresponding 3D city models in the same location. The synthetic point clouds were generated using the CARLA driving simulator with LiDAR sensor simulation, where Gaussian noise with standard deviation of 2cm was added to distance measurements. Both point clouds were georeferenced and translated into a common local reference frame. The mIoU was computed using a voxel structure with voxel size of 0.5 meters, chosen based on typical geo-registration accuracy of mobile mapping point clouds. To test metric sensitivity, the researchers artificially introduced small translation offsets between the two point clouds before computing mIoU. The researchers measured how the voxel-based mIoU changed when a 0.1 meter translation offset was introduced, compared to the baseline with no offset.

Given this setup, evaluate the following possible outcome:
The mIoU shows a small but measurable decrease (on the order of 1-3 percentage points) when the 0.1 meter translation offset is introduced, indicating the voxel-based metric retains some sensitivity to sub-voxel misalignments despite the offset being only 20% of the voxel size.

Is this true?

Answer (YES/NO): NO